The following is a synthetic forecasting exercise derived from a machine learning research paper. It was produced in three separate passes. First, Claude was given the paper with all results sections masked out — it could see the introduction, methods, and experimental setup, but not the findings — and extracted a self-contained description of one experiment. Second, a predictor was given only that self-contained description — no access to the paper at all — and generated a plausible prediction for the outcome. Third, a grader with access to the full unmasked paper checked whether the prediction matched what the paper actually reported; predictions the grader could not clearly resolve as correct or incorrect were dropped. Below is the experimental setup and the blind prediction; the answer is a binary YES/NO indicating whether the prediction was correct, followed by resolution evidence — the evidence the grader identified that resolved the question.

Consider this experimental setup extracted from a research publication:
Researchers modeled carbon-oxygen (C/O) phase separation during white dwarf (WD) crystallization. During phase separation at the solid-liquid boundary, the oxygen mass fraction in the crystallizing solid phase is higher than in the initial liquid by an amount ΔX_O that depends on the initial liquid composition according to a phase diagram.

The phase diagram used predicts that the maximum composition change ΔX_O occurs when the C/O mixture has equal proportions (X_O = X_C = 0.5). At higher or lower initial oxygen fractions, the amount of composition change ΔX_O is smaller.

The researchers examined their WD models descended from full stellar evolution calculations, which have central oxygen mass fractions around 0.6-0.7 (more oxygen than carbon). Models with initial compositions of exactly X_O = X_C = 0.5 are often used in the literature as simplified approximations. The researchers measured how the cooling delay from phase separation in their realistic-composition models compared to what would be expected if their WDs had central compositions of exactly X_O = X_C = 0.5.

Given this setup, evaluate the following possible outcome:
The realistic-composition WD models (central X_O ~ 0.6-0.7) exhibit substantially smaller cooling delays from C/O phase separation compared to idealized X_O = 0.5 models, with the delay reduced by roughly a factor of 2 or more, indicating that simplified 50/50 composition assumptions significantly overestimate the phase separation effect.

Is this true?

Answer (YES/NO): YES